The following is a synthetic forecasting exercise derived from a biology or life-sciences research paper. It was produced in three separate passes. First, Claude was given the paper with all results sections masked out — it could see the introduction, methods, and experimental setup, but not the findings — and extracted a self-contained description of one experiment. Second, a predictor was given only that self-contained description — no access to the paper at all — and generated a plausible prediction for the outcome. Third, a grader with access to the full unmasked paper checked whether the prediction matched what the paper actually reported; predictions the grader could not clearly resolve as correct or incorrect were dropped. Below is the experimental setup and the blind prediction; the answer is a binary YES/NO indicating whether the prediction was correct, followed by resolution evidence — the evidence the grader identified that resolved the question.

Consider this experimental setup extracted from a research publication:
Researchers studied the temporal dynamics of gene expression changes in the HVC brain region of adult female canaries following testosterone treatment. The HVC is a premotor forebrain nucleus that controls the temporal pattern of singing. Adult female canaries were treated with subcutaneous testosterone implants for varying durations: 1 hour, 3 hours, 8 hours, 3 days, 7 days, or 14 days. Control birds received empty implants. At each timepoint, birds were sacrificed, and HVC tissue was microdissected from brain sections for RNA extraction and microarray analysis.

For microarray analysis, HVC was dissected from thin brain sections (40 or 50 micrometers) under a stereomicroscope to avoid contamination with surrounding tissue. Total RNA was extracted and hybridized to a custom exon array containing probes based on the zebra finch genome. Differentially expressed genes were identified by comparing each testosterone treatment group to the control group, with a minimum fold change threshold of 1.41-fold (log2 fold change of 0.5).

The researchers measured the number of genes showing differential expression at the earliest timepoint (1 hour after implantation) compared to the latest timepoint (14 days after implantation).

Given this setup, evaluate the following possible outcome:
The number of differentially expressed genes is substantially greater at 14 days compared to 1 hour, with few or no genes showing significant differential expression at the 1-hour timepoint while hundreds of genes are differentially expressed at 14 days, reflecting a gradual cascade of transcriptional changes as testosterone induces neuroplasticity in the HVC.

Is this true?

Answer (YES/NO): NO